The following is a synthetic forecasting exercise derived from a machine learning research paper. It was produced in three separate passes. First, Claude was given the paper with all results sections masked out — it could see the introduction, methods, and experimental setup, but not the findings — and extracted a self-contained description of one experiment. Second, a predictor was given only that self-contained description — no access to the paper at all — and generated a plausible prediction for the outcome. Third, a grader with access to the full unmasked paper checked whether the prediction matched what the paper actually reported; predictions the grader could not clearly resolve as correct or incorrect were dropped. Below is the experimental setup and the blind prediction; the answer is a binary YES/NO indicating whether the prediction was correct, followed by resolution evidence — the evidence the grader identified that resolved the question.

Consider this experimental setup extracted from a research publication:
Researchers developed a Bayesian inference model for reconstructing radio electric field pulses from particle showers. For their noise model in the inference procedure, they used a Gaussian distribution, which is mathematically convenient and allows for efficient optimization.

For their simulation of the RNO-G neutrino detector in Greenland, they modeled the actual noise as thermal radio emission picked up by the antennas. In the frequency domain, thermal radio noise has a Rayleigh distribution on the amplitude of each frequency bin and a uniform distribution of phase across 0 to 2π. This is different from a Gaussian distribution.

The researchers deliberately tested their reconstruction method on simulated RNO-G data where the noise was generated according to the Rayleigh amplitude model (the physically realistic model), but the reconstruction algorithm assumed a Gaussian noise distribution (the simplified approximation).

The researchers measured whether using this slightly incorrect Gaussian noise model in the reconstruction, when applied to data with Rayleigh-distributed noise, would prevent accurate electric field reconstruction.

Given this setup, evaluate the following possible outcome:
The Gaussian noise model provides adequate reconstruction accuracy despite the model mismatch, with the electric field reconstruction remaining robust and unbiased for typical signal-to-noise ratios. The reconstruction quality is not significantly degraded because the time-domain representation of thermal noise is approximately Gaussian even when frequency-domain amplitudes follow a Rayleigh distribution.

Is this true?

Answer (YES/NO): YES